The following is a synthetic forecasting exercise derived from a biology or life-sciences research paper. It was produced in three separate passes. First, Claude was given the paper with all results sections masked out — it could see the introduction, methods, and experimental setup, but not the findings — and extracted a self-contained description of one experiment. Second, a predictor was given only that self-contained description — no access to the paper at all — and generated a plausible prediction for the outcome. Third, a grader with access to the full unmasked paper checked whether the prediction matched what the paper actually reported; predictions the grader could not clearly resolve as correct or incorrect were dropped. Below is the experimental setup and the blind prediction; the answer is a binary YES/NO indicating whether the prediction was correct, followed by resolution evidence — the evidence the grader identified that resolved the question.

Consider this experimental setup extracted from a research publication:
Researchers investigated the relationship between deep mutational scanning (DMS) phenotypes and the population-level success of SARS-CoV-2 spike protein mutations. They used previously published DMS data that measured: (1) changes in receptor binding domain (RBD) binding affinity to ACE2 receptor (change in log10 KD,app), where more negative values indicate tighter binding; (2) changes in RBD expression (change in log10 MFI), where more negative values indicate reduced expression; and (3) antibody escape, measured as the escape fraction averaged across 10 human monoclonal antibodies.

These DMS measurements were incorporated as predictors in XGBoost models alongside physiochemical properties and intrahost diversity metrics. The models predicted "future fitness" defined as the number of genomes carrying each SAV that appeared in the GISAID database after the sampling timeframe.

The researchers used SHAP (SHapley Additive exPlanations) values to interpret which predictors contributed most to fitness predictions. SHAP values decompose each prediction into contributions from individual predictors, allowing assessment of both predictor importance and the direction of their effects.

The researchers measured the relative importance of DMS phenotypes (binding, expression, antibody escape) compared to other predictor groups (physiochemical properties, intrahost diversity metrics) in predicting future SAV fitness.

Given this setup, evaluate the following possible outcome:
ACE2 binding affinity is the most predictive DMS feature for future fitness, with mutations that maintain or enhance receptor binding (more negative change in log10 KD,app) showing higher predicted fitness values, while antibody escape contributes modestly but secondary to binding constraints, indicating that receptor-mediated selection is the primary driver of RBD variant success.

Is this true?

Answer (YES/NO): NO